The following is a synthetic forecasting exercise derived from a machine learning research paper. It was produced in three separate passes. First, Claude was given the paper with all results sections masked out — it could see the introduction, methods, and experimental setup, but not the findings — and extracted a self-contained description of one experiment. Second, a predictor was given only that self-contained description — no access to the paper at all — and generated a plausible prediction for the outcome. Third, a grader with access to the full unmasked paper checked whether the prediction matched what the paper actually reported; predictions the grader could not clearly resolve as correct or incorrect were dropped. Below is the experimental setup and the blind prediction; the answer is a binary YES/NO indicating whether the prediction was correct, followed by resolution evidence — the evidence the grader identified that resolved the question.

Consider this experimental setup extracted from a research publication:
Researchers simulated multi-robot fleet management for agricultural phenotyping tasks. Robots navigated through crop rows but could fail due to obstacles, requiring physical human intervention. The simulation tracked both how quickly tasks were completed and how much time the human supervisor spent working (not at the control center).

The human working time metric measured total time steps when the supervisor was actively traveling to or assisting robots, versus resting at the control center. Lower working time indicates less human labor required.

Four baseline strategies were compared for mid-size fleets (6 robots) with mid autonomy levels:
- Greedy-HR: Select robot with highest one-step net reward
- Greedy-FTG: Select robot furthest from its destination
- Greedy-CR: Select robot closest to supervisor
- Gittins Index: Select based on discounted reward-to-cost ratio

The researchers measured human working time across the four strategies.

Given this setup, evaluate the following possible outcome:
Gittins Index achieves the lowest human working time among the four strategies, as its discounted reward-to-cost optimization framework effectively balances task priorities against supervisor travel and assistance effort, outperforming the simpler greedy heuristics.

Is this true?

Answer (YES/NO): YES